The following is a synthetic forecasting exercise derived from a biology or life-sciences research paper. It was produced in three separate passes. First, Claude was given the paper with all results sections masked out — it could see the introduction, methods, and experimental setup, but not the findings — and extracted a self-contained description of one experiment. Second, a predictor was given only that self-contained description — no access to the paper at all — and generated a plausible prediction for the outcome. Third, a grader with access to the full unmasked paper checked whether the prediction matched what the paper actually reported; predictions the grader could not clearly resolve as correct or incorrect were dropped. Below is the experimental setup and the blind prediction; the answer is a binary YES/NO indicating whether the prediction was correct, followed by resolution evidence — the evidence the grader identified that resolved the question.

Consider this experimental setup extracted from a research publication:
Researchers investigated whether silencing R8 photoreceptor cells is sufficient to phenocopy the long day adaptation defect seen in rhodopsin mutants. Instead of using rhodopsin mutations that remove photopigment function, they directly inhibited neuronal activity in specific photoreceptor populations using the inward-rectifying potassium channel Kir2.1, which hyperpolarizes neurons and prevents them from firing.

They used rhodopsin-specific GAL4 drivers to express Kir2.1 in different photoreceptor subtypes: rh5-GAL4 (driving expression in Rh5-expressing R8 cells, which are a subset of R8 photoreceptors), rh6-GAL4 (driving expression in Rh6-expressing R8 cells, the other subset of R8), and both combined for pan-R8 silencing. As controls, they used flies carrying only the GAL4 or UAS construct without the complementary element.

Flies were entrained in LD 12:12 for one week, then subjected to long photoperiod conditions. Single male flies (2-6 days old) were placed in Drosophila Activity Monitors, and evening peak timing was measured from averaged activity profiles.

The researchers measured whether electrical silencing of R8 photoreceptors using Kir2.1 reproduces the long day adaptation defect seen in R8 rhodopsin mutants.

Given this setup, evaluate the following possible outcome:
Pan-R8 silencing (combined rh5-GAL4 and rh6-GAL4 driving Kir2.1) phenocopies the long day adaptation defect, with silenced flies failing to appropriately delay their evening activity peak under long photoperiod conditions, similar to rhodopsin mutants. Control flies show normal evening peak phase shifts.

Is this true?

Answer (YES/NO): YES